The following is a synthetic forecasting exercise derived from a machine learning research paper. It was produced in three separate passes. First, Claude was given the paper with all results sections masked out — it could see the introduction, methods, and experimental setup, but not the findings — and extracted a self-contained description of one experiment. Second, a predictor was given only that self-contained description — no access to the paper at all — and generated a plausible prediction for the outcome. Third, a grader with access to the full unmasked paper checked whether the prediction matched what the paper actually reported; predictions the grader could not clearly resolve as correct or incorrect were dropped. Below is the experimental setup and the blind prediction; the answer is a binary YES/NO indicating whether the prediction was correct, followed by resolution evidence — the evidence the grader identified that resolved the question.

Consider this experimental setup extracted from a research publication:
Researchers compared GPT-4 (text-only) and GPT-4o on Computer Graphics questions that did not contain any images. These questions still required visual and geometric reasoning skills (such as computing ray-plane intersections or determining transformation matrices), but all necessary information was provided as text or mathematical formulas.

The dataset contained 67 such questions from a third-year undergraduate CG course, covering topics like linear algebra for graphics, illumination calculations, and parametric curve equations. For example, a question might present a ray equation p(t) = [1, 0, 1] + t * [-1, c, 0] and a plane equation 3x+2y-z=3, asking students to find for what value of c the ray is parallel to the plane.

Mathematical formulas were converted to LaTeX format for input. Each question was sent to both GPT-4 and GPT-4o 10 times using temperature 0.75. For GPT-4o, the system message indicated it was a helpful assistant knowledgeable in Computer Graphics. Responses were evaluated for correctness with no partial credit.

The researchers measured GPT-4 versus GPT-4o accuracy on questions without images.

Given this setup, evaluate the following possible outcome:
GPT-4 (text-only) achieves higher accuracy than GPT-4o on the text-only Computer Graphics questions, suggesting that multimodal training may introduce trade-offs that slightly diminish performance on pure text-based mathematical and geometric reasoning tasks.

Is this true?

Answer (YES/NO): NO